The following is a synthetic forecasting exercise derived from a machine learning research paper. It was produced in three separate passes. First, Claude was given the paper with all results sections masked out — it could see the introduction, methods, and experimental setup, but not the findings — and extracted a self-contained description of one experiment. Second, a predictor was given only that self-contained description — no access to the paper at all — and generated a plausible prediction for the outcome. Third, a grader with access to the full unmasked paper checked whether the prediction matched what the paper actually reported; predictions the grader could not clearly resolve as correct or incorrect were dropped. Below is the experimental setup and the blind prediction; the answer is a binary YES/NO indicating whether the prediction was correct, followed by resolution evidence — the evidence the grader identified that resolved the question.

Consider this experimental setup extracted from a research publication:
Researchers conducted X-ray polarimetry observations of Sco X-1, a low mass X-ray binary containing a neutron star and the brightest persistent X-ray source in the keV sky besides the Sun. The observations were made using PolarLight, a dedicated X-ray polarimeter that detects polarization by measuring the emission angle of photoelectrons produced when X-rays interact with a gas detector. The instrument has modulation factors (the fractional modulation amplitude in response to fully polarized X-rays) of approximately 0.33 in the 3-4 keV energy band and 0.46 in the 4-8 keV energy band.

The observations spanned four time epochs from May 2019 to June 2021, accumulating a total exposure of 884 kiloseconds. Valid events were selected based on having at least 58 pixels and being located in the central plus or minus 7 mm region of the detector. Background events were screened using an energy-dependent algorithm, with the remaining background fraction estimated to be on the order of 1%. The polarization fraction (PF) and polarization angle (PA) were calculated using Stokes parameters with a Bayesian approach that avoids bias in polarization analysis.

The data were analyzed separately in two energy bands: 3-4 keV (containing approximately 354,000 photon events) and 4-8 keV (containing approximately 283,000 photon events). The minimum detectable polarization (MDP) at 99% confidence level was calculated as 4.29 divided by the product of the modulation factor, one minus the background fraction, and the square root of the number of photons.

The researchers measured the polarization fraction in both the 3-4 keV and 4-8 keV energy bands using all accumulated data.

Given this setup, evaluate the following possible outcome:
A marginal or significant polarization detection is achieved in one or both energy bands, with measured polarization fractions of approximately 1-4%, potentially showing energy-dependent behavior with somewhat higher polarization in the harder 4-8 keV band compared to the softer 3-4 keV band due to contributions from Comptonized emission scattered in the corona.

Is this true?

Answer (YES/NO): YES